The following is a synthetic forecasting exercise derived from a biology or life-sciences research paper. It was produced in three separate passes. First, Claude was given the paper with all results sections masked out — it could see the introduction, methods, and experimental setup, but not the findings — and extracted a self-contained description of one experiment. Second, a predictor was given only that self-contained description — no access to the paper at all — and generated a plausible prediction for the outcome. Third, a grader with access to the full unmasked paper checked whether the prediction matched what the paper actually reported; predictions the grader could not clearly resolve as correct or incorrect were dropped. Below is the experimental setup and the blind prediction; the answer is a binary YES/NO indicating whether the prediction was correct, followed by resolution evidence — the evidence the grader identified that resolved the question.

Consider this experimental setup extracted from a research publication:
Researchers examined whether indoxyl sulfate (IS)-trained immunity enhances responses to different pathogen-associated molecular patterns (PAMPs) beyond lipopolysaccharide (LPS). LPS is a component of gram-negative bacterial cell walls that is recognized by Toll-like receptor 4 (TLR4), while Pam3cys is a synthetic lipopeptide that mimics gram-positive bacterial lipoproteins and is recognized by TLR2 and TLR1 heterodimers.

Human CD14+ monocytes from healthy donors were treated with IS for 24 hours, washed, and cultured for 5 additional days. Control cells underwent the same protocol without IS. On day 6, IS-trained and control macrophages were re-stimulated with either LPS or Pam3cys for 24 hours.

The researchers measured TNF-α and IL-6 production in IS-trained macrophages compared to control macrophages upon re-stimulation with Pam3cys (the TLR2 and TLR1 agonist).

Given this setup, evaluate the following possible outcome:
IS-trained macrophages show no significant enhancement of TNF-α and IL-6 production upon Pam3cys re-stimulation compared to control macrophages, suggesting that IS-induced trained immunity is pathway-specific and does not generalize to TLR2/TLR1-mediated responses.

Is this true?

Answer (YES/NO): NO